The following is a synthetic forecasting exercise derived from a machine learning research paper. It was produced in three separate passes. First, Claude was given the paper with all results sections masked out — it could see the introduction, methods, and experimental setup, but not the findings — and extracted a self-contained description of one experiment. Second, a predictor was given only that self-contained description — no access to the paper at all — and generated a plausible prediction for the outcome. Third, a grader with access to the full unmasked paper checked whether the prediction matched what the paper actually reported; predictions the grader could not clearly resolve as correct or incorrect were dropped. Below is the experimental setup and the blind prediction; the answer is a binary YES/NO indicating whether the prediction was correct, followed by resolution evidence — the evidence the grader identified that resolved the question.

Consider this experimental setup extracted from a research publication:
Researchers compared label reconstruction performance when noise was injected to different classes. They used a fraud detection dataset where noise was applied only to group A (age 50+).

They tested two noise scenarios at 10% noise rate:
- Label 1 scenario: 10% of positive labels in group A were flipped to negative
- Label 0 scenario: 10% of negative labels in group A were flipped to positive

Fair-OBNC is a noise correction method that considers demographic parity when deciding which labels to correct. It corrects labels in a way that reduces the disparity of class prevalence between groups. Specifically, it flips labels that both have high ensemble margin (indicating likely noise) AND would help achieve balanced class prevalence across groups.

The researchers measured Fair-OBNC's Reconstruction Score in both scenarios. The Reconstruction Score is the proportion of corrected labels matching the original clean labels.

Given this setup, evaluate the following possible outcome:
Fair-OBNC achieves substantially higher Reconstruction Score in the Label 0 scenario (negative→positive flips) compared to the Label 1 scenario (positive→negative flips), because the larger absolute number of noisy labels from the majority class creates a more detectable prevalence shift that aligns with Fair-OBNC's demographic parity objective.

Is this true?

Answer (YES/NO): NO